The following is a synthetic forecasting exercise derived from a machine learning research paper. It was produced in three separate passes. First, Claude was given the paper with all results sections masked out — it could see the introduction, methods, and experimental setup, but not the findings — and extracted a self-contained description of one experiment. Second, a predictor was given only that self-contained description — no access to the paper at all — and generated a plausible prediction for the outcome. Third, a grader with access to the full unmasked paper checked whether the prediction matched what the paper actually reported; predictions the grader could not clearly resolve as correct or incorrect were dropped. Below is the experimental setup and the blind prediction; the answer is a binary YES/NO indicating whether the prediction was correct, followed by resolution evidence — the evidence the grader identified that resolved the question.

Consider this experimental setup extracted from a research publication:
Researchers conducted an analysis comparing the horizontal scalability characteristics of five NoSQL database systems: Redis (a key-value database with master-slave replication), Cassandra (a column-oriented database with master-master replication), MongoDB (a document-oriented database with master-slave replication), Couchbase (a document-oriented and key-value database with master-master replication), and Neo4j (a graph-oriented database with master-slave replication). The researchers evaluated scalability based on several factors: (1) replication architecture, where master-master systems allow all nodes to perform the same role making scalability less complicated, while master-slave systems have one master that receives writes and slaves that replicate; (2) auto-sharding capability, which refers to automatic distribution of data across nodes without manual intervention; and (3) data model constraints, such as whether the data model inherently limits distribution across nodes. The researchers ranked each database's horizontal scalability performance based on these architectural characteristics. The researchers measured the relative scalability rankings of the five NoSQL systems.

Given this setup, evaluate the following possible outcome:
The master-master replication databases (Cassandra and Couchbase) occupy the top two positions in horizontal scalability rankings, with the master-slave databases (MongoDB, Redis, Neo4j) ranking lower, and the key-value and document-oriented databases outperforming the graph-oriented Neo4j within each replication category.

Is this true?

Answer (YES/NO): NO